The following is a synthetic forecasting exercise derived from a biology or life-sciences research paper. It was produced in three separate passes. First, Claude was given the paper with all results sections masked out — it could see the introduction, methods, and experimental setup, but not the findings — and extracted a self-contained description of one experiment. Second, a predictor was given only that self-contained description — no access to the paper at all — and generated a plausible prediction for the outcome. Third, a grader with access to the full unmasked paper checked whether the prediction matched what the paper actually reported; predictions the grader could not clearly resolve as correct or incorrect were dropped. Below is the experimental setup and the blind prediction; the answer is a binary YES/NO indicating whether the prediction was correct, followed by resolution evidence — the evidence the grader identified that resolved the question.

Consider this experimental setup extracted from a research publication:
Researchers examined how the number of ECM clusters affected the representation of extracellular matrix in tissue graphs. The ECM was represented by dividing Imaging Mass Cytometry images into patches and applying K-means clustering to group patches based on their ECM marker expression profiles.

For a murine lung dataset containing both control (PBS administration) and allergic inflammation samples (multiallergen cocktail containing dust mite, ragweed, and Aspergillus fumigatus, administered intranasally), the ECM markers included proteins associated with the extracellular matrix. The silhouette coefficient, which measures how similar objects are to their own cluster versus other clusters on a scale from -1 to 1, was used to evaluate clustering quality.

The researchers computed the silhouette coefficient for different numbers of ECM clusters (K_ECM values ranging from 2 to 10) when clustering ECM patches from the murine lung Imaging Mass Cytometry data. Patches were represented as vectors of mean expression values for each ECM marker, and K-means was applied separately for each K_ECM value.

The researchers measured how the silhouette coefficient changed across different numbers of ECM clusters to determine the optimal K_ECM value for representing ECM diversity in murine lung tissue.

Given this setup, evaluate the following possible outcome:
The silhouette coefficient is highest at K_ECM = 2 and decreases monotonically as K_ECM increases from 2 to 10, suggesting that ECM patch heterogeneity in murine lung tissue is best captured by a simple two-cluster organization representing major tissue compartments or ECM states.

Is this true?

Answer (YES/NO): NO